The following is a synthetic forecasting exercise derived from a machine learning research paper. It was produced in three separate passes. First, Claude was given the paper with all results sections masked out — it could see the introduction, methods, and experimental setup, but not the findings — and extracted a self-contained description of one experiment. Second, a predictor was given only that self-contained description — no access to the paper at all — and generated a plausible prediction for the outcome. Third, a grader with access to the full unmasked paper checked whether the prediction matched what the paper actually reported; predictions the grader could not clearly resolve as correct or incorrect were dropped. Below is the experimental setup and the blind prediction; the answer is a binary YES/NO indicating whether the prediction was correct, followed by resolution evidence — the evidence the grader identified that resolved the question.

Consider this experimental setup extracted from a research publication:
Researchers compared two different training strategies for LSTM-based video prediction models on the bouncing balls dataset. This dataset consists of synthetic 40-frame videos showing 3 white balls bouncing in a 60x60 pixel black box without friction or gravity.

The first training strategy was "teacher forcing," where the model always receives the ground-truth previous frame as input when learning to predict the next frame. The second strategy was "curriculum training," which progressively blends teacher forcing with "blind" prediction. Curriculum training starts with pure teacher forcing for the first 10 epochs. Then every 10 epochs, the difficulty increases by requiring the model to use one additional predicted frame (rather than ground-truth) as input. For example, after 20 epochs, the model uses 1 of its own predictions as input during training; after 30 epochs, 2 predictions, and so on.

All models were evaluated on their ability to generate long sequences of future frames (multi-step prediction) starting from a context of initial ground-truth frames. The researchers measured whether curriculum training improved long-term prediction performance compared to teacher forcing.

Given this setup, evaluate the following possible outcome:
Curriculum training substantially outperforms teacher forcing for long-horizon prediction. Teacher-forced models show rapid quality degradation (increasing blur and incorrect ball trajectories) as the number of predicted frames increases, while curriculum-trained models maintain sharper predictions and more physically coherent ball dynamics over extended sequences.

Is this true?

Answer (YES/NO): NO